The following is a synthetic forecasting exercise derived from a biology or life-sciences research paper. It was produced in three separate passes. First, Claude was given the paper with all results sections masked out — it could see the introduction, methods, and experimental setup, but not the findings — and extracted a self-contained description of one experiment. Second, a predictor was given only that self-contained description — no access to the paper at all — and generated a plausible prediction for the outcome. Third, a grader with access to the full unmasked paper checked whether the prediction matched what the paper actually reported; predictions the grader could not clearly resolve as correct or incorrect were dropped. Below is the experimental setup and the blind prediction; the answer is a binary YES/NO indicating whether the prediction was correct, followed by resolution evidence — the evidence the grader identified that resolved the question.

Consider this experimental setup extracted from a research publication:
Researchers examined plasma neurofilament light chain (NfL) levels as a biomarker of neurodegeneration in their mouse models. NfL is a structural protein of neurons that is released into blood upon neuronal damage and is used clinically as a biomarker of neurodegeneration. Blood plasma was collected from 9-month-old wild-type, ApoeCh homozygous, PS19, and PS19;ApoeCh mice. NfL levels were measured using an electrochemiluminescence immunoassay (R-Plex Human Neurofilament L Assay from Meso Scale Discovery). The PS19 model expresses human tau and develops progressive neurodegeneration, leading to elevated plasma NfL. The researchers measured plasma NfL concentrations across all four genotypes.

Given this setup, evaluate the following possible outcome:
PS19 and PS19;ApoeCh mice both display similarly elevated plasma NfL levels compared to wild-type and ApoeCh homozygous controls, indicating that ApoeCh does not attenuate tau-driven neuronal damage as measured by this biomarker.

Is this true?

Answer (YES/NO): YES